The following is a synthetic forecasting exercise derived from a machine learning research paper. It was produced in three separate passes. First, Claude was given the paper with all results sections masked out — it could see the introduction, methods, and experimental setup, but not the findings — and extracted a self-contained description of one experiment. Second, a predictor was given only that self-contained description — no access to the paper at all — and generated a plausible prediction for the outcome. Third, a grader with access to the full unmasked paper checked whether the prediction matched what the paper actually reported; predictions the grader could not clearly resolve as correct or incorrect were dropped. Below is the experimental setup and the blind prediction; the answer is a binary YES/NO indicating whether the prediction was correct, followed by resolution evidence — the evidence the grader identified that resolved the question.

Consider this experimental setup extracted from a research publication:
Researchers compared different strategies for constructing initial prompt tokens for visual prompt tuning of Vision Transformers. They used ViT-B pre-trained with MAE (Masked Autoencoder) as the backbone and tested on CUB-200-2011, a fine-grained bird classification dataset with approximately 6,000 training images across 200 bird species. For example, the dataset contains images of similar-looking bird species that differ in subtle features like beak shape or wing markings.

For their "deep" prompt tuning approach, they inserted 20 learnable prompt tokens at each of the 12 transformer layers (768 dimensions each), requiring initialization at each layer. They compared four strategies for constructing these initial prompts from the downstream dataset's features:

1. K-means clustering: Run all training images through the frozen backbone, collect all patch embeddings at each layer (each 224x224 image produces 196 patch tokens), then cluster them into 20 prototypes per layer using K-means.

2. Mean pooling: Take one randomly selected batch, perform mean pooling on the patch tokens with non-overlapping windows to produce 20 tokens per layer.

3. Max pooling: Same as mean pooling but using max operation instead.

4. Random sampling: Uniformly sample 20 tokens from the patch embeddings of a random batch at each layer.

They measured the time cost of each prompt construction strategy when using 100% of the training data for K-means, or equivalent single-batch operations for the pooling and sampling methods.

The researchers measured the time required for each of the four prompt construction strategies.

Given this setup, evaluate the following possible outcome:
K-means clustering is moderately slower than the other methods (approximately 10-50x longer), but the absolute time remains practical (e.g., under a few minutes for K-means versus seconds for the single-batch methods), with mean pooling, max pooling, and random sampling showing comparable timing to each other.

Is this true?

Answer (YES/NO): NO